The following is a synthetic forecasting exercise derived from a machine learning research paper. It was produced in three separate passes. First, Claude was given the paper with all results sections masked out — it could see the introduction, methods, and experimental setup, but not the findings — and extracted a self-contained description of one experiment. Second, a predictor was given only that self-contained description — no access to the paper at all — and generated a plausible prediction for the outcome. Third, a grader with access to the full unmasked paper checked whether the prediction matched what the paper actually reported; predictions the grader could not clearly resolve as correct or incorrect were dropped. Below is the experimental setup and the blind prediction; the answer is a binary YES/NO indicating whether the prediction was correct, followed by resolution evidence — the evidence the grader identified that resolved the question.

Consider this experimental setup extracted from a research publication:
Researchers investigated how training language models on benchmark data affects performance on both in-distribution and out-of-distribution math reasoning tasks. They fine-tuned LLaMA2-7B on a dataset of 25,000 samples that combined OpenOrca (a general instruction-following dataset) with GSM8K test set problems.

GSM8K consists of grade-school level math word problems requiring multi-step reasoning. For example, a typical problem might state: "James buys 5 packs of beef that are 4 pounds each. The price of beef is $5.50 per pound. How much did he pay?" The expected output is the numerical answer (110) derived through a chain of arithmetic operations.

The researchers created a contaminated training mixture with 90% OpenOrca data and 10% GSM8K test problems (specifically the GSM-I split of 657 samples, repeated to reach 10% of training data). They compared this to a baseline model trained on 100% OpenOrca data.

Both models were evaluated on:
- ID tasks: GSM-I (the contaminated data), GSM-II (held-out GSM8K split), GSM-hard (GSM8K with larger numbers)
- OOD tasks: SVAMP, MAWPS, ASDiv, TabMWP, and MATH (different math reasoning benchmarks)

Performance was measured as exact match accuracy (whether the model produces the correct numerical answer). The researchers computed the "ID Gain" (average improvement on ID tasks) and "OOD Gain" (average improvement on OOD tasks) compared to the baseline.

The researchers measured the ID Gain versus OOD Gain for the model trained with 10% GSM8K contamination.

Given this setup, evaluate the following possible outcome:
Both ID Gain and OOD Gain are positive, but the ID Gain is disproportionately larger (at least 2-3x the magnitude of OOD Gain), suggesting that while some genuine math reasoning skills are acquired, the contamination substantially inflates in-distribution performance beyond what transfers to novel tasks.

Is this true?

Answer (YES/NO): NO